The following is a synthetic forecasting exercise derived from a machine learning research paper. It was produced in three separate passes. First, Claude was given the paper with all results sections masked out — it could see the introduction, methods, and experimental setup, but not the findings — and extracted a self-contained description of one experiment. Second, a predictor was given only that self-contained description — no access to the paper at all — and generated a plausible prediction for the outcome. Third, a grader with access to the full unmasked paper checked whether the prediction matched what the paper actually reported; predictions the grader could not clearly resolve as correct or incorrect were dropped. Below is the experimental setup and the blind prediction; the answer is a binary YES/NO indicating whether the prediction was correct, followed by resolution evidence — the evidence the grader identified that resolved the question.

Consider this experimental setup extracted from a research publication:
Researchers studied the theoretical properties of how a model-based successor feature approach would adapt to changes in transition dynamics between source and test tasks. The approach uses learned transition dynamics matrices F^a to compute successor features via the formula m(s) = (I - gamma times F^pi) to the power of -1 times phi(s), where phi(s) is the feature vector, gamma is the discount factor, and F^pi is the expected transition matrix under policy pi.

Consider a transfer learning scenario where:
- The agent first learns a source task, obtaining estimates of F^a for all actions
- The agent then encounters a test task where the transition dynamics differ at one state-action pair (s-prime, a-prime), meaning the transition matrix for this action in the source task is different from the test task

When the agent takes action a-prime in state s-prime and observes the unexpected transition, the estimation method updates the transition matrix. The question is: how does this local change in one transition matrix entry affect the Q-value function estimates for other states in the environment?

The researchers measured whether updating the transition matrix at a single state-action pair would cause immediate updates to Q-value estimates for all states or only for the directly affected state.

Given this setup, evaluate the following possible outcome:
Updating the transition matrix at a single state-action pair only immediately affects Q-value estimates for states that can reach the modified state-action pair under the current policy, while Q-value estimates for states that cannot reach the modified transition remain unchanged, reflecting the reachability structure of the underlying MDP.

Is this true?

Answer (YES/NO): NO